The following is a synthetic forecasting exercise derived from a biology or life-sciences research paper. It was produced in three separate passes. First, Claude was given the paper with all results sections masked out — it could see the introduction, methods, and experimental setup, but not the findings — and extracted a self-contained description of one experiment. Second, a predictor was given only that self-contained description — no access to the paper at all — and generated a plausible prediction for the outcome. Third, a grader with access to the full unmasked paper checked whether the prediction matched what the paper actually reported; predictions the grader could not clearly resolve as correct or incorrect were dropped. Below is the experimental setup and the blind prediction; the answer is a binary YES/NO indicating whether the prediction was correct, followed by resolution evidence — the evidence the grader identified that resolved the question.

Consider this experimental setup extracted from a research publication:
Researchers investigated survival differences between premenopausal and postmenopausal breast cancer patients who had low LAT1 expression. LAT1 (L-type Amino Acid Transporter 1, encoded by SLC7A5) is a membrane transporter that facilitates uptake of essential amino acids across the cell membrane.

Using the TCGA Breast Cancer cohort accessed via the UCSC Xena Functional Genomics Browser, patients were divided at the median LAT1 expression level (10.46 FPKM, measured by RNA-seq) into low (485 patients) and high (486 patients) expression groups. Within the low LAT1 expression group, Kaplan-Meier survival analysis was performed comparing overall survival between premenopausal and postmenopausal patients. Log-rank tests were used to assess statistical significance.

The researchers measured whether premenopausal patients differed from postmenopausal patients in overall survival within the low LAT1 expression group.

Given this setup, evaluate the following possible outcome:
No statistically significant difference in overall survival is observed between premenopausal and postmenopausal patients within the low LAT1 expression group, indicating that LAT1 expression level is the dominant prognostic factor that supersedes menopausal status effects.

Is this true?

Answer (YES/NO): YES